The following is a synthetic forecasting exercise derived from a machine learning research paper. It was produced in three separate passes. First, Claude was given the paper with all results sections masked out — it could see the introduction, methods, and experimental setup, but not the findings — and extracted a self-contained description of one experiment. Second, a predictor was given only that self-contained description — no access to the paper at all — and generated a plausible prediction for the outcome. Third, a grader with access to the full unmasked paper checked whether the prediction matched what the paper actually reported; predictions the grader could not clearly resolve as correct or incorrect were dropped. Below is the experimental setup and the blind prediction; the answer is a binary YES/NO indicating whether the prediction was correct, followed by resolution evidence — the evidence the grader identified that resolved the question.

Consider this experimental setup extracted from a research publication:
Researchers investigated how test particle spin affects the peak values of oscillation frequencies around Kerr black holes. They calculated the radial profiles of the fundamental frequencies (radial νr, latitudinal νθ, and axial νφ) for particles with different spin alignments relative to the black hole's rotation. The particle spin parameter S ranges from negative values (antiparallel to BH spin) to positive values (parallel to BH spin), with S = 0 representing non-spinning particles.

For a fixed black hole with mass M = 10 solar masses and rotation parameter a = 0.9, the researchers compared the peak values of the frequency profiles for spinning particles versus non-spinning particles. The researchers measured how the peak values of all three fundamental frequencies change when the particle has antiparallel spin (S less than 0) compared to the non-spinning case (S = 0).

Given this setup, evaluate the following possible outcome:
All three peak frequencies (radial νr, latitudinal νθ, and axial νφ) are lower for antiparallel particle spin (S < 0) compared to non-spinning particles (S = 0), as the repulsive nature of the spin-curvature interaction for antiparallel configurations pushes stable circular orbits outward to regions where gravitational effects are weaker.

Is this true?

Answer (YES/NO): YES